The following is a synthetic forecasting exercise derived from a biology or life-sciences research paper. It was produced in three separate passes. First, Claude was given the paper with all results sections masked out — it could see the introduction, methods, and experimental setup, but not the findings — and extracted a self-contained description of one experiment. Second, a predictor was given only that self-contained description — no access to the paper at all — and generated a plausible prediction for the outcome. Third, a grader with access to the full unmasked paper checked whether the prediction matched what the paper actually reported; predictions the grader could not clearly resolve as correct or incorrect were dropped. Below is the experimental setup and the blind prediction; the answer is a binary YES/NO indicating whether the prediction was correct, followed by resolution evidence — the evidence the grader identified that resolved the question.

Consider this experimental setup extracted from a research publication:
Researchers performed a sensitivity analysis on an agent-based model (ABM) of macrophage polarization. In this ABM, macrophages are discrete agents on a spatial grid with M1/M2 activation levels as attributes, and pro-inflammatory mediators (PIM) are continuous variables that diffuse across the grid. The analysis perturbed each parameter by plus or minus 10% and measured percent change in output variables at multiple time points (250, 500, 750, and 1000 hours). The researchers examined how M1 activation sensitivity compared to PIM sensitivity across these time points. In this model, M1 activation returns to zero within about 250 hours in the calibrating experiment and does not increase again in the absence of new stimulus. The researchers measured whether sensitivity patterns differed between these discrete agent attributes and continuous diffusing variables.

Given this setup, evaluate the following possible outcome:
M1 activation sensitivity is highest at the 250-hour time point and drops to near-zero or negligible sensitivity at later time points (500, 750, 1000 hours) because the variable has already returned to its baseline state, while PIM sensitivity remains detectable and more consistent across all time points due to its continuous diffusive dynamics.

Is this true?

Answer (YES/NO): YES